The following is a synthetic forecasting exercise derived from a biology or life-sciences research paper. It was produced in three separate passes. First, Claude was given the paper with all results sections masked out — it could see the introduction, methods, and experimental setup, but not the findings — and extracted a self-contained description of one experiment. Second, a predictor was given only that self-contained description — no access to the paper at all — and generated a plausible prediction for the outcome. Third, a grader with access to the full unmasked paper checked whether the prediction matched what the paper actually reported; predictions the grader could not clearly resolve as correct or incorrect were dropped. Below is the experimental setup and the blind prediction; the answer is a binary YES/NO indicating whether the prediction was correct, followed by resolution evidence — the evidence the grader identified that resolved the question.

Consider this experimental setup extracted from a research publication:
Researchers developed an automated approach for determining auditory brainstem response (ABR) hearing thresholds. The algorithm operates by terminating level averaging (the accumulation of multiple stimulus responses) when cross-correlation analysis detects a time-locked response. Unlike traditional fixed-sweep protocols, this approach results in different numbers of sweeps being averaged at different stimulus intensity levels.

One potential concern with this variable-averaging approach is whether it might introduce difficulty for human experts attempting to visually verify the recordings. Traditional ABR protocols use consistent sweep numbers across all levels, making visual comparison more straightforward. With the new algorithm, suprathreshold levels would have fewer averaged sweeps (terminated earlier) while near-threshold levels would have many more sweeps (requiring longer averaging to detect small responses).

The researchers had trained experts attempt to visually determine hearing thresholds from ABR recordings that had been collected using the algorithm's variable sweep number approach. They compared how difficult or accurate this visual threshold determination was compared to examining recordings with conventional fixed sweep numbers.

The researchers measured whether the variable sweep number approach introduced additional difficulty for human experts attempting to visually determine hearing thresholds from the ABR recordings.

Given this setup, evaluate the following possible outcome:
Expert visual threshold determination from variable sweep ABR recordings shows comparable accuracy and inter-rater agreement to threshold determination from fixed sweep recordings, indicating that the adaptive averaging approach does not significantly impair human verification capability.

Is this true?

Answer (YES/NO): YES